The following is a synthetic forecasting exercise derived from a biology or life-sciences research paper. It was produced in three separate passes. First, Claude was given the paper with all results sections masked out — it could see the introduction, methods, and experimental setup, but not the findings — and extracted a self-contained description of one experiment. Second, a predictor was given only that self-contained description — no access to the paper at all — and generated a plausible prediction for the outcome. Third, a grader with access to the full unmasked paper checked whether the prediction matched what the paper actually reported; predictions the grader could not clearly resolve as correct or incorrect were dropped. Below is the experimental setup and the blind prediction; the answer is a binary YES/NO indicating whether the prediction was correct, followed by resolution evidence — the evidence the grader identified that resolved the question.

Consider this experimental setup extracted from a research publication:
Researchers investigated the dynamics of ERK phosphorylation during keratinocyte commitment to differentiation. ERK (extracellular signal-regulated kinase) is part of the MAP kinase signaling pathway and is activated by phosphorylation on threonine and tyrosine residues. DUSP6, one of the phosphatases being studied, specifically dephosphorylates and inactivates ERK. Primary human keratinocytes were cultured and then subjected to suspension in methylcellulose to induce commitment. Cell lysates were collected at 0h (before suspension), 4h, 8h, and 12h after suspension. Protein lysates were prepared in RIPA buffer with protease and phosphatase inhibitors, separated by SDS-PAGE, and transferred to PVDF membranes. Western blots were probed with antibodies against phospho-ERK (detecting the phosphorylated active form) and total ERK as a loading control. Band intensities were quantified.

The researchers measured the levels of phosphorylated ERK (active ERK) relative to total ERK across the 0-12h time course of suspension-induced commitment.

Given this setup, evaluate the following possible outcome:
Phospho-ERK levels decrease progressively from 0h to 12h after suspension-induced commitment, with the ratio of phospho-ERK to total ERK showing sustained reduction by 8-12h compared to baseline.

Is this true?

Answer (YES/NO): YES